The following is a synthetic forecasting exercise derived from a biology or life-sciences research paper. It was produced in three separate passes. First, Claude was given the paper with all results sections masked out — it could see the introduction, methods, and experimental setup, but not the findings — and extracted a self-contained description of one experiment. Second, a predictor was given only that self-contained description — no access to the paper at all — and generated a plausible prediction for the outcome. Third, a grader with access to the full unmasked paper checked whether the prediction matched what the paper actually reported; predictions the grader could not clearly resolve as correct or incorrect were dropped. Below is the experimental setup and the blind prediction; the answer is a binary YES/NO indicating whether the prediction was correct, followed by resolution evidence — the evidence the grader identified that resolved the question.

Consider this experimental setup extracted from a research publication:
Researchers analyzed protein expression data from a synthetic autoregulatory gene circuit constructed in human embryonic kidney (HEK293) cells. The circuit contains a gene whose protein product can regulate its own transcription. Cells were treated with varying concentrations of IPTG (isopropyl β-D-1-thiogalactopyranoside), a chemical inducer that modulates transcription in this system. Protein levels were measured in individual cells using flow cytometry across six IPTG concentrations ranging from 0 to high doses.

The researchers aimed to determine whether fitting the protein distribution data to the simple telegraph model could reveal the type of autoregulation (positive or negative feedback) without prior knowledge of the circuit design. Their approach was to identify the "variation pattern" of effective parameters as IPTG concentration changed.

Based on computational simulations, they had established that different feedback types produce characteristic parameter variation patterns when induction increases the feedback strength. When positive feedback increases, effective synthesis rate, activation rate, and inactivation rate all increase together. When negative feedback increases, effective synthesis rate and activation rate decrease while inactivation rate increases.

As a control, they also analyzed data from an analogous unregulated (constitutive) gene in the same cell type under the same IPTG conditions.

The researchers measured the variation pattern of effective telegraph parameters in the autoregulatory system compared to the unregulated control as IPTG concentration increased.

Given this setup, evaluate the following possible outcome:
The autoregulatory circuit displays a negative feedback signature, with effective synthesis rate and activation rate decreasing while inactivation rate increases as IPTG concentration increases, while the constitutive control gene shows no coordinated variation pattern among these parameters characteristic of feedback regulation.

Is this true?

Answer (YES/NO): NO